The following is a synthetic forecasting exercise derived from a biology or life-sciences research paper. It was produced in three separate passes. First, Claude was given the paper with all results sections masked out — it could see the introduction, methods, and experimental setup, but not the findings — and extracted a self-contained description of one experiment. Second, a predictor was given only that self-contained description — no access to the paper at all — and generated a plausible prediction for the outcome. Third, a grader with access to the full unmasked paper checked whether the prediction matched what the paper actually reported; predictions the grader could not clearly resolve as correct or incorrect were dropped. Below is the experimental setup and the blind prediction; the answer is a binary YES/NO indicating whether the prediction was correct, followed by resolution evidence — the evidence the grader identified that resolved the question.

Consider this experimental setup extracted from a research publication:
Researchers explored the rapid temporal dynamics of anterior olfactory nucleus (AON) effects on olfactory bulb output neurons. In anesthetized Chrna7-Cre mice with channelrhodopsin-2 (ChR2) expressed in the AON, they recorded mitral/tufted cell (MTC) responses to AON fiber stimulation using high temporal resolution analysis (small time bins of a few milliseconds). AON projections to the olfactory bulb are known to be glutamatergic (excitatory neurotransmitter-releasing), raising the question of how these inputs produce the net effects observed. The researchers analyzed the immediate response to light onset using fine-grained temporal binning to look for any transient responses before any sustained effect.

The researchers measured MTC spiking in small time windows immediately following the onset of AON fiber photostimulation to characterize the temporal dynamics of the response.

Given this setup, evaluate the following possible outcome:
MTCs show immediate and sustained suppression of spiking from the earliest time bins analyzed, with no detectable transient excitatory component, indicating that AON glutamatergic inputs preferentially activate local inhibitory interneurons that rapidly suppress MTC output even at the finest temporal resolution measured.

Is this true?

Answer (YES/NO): NO